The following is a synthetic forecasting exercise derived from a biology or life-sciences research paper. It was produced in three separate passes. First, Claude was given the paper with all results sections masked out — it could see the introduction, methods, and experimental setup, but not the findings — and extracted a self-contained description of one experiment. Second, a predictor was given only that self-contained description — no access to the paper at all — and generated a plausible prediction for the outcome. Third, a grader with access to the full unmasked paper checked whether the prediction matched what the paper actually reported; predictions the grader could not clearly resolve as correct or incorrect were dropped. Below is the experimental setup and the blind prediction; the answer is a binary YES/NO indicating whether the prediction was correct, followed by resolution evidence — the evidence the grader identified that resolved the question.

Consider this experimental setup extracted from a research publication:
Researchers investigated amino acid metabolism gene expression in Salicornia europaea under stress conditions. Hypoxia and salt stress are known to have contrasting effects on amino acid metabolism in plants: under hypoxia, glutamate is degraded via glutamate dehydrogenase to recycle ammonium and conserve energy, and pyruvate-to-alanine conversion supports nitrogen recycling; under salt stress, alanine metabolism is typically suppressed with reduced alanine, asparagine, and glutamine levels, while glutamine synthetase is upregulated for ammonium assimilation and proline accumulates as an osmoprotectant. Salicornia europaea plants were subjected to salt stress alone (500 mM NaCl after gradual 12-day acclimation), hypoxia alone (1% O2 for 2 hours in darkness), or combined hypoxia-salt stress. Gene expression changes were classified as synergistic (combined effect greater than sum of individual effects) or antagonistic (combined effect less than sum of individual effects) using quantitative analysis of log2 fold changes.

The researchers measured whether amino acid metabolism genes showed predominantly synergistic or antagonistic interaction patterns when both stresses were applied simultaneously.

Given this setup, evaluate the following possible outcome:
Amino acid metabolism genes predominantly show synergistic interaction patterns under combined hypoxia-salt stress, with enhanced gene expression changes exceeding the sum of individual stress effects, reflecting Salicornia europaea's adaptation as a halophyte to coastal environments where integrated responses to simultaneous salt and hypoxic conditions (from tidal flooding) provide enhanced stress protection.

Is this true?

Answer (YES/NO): NO